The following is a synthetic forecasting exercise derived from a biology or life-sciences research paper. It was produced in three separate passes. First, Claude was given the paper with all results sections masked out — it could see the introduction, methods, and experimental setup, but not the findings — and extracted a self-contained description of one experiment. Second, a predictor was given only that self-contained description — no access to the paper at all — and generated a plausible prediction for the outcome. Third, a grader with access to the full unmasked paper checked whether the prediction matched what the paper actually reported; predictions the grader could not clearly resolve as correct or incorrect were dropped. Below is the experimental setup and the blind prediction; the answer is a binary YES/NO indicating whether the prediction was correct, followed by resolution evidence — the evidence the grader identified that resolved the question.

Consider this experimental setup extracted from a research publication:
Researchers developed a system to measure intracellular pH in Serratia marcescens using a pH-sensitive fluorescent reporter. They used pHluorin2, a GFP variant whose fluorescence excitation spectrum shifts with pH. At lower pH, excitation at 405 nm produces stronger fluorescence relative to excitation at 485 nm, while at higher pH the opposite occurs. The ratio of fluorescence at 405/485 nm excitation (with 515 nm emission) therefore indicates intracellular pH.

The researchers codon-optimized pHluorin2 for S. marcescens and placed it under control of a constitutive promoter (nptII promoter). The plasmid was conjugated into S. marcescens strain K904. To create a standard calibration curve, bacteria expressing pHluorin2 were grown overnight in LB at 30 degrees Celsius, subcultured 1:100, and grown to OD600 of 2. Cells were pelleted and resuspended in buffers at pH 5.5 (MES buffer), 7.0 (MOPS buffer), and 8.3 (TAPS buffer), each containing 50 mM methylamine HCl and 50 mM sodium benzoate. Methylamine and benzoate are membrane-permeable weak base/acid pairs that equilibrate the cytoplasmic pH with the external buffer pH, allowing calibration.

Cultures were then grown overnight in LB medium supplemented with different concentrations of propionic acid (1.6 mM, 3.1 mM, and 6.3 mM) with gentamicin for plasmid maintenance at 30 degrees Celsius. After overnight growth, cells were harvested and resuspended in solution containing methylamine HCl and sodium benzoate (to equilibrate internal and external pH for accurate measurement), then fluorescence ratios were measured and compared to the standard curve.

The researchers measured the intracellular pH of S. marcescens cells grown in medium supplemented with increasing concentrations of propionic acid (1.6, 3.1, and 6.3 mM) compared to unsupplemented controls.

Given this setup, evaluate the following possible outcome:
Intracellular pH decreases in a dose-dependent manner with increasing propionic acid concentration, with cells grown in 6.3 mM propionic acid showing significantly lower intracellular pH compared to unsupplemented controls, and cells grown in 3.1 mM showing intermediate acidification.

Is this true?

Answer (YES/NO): NO